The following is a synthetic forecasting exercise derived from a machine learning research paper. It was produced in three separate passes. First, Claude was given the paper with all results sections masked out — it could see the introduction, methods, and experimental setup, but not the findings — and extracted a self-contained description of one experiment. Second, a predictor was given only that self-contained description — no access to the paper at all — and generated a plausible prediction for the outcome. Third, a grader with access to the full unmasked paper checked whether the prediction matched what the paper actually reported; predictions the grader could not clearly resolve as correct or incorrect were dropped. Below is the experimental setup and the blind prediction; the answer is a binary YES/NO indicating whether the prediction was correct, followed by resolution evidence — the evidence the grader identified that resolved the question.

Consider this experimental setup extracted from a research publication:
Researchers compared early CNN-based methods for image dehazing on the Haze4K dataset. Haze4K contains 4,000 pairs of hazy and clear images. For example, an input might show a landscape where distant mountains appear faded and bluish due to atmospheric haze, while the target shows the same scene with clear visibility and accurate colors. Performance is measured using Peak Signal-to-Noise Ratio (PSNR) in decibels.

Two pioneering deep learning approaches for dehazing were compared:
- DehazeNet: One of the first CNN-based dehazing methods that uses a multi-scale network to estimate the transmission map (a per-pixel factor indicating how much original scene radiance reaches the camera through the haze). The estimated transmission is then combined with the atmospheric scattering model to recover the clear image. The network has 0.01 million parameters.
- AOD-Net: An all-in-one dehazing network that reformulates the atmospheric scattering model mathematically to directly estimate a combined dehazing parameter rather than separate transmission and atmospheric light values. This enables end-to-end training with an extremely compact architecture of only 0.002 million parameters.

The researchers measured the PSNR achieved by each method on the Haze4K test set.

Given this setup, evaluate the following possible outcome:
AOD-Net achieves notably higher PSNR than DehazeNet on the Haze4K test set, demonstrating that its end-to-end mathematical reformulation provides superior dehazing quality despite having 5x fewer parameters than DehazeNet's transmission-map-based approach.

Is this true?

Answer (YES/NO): NO